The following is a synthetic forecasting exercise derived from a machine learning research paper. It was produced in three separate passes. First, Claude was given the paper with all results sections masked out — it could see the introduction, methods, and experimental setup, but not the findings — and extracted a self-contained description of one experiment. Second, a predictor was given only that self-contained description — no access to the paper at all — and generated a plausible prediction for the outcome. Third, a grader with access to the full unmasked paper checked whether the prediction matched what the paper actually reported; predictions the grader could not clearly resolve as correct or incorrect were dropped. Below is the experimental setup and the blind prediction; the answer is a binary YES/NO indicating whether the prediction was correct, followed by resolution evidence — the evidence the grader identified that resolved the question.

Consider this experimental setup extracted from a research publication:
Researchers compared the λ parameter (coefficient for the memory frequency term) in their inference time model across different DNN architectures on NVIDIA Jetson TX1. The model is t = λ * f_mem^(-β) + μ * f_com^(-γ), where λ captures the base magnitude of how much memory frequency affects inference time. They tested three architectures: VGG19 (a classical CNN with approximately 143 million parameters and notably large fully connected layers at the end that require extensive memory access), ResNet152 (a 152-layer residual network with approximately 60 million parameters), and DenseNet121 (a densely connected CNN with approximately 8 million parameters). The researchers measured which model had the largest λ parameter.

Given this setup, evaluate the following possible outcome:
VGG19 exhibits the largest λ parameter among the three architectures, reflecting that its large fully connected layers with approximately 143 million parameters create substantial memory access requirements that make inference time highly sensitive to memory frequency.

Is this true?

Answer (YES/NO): YES